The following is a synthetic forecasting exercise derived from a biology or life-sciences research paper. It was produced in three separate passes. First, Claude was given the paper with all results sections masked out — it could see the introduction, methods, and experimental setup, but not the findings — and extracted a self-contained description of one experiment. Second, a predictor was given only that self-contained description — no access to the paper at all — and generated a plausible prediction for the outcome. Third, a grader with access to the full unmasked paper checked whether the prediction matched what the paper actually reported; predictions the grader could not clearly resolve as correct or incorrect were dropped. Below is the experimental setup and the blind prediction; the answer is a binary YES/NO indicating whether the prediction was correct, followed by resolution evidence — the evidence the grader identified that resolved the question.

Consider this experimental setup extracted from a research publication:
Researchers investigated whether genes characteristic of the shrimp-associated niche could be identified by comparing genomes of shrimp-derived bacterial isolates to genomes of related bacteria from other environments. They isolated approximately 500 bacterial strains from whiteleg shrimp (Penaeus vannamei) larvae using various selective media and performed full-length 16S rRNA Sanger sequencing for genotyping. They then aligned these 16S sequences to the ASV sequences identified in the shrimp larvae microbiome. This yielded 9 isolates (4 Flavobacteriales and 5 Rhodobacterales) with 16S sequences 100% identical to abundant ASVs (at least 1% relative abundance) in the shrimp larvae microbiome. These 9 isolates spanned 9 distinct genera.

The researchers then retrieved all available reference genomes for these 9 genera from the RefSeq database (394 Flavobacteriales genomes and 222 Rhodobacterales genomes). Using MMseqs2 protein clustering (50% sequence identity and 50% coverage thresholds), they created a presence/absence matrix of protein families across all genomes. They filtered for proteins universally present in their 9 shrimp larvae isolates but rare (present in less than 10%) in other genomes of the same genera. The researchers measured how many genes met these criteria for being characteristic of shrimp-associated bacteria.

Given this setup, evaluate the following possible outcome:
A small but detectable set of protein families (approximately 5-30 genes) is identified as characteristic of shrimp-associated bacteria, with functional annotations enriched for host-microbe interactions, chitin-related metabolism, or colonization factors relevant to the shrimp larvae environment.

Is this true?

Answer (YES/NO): YES